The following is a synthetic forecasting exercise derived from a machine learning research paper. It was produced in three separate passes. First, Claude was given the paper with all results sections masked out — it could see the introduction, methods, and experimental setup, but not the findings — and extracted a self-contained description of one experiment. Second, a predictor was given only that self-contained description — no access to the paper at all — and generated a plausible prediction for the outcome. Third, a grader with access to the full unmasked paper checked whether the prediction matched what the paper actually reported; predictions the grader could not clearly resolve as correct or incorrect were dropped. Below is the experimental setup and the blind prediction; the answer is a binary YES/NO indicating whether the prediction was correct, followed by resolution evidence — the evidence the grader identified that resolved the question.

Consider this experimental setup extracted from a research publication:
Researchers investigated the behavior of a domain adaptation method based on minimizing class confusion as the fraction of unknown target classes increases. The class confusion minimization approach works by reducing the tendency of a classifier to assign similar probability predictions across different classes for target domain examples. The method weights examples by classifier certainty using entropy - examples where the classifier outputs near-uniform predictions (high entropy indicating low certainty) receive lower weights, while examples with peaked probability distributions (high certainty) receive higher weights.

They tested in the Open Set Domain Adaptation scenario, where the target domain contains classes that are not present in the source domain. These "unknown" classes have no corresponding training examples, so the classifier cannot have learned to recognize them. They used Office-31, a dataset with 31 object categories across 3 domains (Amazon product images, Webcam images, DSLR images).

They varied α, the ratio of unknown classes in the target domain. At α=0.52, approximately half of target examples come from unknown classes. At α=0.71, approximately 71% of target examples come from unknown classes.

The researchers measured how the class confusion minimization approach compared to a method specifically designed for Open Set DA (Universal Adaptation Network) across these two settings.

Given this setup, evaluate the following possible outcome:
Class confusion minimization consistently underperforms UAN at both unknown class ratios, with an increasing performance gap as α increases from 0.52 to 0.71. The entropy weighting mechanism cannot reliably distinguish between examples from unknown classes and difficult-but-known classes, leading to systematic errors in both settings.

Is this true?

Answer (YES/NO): NO